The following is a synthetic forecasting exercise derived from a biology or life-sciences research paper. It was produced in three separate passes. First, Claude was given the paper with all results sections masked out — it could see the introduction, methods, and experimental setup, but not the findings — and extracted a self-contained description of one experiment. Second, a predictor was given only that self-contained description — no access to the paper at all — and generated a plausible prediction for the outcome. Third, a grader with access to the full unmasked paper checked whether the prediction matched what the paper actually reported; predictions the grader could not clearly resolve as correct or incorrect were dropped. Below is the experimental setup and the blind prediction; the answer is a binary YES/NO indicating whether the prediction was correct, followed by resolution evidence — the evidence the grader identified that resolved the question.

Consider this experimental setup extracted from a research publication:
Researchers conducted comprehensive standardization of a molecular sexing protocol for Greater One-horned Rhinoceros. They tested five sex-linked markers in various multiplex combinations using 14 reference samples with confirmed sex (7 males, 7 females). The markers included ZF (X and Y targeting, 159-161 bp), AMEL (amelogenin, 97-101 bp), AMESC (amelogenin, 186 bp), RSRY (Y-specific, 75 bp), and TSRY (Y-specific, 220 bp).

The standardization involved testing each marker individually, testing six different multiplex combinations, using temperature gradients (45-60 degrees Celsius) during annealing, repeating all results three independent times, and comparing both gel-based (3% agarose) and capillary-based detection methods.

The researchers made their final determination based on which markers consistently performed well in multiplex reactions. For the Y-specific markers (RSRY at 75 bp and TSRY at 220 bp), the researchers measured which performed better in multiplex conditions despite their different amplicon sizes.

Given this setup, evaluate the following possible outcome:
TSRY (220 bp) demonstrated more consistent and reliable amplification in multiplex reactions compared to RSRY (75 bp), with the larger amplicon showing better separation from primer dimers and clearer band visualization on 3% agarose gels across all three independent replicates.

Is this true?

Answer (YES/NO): NO